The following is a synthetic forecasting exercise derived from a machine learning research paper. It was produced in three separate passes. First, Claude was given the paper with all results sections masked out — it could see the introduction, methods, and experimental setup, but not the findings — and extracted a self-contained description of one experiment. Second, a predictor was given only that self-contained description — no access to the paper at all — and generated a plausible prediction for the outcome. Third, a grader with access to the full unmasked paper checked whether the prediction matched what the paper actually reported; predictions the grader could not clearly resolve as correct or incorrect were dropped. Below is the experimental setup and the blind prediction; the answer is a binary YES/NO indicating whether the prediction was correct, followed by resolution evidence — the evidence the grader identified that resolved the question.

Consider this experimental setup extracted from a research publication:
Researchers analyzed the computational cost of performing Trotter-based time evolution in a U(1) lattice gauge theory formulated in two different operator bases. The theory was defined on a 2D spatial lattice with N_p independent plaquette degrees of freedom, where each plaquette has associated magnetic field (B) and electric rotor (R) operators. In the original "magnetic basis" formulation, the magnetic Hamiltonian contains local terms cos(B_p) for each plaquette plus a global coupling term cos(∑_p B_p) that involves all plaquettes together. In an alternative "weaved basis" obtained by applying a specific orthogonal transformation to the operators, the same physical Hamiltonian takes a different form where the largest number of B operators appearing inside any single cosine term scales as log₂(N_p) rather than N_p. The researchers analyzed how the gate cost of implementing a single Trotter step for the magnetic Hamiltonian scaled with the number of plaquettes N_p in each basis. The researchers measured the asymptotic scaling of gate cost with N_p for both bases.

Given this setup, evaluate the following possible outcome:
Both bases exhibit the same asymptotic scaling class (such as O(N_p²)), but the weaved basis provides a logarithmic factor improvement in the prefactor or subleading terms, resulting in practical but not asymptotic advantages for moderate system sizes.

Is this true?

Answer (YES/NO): NO